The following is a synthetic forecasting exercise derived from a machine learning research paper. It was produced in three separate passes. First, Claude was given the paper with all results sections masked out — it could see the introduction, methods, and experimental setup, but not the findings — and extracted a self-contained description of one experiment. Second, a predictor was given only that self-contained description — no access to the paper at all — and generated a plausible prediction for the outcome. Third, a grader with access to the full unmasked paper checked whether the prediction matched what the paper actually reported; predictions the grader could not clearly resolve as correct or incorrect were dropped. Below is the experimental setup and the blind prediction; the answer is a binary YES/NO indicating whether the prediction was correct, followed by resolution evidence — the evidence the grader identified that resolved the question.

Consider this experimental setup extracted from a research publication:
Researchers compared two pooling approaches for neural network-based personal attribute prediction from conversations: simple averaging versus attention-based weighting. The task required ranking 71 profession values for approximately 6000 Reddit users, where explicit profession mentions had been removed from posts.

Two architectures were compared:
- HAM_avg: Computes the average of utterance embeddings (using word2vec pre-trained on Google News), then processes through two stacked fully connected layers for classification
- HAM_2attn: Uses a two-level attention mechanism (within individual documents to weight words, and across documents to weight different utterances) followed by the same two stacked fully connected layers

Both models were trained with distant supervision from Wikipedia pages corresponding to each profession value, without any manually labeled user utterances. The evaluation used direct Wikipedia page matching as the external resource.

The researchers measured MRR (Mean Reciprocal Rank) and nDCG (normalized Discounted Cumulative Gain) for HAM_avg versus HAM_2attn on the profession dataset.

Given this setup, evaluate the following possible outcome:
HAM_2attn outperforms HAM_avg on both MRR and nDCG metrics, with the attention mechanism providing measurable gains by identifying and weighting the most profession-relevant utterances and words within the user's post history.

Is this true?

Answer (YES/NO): NO